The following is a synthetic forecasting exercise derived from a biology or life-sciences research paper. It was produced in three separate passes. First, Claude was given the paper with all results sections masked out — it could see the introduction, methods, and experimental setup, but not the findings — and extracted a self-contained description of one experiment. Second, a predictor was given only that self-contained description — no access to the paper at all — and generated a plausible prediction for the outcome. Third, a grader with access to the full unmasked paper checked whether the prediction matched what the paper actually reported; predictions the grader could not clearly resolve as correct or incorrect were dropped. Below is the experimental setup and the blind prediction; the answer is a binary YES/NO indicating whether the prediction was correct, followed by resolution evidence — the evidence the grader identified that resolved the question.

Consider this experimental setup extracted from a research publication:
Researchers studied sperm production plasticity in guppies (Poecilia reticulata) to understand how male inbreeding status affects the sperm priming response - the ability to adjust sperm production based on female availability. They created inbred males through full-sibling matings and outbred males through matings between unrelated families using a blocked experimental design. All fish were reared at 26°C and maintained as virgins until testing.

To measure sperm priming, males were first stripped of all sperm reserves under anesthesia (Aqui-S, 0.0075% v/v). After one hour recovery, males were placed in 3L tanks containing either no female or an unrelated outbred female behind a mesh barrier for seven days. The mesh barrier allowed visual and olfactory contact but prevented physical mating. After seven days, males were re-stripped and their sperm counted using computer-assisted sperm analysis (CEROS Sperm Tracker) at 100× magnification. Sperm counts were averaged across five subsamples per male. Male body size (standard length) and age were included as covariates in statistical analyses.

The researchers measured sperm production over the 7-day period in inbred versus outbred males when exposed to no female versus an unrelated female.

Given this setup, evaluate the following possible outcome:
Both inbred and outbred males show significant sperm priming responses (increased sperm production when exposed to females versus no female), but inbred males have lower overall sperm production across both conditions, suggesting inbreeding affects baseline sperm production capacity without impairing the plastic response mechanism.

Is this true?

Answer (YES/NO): NO